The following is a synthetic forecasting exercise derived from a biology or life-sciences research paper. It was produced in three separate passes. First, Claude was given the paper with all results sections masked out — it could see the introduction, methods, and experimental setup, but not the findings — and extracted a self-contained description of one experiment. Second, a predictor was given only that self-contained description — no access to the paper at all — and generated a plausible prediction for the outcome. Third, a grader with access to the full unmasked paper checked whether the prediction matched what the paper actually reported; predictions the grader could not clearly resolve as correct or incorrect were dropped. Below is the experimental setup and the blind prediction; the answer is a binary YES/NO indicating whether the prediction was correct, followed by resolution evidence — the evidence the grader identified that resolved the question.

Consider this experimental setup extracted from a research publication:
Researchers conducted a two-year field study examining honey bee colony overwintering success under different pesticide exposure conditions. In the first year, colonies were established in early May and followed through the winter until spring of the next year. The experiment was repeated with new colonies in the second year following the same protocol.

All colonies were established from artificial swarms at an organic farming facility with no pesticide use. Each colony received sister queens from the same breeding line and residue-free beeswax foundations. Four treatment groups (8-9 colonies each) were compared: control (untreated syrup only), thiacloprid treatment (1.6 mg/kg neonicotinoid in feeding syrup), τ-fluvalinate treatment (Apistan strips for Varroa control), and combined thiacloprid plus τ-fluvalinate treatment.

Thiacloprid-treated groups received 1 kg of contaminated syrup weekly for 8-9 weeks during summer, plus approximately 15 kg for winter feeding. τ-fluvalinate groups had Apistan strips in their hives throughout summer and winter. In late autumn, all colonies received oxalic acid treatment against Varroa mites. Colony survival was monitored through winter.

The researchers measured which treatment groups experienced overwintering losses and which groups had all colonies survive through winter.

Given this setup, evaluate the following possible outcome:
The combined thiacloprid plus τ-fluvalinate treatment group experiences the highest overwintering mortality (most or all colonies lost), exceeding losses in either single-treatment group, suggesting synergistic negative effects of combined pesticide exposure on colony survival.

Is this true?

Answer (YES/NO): NO